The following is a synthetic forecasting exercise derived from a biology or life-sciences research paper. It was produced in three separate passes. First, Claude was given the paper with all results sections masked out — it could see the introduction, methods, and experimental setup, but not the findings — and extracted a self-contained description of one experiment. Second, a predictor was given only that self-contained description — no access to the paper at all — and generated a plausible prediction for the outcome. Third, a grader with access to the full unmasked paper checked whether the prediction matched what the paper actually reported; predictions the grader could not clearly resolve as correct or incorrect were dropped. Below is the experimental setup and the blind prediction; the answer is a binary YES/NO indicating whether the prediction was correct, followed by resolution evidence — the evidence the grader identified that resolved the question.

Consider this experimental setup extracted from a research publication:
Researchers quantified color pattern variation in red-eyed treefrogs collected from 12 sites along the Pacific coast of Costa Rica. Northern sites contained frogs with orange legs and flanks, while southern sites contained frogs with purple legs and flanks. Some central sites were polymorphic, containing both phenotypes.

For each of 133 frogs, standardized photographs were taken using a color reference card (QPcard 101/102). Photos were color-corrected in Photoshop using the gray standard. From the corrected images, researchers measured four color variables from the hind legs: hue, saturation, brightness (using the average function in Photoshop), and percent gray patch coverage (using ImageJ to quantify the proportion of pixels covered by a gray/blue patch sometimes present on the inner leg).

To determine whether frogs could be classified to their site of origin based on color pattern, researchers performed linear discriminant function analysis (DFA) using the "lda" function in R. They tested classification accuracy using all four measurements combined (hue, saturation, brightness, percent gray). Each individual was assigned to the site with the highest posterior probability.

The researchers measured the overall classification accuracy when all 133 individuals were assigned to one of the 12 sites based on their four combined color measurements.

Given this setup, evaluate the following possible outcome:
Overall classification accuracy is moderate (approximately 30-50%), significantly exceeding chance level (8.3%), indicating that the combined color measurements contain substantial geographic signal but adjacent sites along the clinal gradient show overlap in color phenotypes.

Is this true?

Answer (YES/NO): NO